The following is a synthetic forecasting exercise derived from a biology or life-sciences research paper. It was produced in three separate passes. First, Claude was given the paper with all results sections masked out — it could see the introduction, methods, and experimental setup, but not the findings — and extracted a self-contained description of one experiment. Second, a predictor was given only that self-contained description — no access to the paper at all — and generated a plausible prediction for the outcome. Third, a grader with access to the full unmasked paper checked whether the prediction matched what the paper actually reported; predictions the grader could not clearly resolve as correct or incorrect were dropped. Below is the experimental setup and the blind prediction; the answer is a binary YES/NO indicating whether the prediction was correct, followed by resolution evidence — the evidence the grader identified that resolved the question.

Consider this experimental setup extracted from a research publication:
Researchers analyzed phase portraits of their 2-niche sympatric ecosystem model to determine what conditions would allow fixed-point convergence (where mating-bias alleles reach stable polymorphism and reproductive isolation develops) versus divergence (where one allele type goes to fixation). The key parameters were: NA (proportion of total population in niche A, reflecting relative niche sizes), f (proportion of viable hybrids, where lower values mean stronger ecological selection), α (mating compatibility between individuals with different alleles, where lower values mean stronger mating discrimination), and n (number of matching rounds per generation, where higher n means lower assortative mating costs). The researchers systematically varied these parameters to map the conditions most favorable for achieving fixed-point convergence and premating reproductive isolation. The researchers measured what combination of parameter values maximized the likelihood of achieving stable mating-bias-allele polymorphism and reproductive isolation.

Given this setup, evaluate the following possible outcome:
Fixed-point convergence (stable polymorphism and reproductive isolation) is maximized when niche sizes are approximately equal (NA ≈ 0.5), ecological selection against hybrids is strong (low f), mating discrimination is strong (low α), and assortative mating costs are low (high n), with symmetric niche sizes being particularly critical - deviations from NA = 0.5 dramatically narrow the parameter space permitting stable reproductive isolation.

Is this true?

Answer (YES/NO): YES